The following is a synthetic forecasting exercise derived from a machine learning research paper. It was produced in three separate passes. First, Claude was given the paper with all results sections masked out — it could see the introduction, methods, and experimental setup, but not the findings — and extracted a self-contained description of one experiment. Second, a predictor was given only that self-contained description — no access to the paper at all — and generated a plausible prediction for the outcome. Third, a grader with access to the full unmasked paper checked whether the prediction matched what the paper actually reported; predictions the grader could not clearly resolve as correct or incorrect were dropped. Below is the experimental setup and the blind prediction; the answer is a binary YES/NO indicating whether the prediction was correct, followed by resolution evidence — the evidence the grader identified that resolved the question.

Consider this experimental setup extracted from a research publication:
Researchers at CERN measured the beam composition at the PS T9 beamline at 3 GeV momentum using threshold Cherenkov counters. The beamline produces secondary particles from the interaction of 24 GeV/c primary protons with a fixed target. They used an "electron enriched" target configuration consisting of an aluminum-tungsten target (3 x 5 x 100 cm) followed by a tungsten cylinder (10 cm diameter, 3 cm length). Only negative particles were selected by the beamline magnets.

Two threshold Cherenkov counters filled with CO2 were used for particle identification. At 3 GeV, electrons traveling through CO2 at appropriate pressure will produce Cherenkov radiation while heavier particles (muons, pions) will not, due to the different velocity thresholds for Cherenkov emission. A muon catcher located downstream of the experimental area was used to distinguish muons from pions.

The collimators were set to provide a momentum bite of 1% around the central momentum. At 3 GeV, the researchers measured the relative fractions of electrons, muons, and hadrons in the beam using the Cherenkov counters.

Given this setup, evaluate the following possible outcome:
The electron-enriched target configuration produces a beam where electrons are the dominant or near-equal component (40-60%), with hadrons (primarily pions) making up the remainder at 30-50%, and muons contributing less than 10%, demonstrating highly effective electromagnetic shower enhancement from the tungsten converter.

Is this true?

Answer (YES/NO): NO